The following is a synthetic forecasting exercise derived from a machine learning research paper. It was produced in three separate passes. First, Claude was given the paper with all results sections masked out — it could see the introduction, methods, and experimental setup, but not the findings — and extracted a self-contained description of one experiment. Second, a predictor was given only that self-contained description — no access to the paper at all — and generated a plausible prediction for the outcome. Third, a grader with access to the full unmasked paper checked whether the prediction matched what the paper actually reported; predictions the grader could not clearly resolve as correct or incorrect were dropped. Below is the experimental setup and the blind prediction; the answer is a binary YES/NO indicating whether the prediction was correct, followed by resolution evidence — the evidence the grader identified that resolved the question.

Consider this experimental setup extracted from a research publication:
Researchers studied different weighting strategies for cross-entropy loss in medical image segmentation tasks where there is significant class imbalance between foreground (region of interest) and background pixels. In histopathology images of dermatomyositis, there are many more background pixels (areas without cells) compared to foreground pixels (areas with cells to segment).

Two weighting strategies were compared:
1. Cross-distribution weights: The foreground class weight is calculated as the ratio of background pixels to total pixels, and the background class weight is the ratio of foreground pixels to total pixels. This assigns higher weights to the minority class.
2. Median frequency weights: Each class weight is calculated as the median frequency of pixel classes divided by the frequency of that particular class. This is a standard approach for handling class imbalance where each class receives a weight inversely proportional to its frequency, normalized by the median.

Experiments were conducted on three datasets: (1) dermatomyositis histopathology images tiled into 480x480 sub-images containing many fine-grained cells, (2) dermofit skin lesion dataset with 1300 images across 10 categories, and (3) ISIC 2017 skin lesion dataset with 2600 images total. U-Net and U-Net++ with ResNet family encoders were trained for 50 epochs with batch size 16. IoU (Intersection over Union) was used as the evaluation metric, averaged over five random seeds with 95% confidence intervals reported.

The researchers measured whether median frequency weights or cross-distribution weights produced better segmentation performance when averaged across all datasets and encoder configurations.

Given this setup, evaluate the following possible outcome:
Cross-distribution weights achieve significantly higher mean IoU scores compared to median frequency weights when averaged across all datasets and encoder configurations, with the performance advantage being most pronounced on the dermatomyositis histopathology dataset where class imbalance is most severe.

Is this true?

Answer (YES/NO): NO